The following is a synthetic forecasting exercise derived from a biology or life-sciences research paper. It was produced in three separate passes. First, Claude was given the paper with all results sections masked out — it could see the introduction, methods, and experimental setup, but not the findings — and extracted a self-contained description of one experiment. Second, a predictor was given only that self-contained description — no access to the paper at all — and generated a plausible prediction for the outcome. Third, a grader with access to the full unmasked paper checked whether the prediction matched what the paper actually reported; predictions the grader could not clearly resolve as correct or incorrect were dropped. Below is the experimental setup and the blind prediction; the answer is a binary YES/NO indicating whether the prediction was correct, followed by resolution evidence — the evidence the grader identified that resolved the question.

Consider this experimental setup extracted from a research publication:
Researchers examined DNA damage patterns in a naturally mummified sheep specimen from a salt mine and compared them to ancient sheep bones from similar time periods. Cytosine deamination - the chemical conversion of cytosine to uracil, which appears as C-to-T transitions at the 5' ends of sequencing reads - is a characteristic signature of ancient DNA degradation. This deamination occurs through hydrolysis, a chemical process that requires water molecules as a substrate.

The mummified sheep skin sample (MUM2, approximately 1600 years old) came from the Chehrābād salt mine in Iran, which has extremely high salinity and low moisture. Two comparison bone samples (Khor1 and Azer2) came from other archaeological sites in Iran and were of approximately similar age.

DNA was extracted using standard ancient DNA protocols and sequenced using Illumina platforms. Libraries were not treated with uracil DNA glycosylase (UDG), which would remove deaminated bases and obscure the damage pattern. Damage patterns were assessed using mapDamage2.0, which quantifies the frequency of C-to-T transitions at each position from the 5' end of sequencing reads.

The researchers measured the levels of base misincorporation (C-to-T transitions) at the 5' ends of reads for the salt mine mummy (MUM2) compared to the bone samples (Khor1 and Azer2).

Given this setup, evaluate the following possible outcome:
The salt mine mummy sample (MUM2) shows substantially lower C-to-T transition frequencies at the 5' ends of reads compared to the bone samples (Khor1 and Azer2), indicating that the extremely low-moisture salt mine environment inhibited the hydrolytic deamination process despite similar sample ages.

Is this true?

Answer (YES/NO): YES